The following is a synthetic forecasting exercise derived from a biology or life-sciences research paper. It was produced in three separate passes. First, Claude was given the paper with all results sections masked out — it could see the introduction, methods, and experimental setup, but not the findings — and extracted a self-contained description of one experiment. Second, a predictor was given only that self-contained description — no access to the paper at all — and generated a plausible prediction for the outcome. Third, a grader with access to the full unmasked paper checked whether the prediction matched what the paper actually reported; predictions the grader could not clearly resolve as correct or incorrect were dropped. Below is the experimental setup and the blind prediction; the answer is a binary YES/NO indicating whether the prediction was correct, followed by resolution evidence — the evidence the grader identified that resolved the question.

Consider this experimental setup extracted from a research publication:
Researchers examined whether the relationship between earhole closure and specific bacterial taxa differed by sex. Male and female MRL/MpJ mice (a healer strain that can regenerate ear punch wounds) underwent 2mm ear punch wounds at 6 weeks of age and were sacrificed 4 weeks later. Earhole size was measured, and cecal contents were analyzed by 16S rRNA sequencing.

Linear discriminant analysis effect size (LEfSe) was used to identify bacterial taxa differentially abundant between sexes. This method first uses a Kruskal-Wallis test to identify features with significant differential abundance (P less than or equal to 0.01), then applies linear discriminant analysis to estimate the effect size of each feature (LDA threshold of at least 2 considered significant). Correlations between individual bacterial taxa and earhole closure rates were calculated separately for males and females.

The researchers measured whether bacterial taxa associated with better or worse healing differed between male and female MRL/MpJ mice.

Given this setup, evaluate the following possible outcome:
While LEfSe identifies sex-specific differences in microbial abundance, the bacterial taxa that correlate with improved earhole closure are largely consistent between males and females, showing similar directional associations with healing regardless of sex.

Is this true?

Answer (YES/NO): YES